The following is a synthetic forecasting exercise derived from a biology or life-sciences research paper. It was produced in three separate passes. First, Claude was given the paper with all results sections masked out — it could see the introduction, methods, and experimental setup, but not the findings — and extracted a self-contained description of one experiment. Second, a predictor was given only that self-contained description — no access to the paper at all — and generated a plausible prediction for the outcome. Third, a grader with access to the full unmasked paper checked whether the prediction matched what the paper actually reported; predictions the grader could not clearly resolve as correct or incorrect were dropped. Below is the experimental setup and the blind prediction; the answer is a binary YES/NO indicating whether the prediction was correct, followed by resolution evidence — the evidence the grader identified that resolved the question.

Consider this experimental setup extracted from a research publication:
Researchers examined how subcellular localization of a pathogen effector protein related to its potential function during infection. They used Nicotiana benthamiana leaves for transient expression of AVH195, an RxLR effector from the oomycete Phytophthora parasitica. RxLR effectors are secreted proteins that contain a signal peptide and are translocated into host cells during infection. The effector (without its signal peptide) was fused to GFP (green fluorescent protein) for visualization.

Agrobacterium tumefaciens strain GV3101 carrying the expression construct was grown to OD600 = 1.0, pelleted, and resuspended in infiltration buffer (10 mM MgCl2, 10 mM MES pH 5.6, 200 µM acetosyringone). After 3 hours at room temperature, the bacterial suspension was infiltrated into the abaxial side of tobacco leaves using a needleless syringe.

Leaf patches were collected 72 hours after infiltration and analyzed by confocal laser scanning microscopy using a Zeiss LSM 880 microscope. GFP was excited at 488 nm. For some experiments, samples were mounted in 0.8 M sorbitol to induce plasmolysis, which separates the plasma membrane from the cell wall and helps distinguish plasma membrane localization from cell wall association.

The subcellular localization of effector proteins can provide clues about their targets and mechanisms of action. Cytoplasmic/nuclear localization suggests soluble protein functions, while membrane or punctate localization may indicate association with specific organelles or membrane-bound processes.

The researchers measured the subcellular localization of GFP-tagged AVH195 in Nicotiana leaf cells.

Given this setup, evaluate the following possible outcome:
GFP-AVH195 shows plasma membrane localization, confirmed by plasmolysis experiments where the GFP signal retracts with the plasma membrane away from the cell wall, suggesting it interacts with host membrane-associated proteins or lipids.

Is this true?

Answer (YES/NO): NO